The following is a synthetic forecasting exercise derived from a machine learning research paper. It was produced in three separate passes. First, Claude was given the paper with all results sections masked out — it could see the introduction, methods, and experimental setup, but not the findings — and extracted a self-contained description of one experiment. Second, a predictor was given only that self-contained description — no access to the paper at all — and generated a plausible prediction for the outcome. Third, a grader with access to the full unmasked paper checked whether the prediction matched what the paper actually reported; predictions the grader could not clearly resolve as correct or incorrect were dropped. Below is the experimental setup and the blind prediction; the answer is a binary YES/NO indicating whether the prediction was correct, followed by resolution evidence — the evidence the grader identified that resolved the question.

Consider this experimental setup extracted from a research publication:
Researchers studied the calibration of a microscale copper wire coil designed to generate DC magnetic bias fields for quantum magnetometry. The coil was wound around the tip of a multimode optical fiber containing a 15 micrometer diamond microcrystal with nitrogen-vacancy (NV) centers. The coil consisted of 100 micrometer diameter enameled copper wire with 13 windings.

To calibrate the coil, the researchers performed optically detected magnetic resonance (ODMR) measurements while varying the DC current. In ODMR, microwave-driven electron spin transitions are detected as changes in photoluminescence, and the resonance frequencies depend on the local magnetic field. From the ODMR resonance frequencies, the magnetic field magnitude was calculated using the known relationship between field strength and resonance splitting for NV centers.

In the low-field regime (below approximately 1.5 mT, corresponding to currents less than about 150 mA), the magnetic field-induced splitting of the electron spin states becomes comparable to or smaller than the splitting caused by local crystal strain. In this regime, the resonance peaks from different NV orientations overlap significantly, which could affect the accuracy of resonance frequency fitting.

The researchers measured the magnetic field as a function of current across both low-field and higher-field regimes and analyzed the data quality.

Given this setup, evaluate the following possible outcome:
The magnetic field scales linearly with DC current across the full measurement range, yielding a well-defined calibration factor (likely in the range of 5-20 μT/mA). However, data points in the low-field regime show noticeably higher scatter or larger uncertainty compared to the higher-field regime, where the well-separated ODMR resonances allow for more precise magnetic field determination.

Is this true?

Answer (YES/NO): NO